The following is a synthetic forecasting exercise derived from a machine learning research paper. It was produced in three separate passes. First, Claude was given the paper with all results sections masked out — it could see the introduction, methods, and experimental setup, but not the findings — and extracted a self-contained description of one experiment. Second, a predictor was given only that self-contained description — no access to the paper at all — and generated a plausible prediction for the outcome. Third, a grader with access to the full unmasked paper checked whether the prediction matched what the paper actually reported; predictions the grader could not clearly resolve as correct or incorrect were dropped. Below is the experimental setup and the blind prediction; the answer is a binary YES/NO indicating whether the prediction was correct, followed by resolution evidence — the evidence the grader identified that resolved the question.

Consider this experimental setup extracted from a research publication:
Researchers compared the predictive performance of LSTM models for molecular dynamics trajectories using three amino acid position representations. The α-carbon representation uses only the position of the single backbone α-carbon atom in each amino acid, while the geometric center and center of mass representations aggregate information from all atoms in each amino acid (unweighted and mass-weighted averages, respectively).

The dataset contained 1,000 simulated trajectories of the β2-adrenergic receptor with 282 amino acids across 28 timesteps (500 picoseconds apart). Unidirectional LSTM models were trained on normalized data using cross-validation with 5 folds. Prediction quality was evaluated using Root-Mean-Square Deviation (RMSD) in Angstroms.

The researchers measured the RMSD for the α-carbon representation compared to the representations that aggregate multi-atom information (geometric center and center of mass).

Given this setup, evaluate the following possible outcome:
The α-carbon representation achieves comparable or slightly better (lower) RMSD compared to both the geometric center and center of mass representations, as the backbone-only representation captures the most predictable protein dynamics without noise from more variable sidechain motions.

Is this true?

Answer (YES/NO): NO